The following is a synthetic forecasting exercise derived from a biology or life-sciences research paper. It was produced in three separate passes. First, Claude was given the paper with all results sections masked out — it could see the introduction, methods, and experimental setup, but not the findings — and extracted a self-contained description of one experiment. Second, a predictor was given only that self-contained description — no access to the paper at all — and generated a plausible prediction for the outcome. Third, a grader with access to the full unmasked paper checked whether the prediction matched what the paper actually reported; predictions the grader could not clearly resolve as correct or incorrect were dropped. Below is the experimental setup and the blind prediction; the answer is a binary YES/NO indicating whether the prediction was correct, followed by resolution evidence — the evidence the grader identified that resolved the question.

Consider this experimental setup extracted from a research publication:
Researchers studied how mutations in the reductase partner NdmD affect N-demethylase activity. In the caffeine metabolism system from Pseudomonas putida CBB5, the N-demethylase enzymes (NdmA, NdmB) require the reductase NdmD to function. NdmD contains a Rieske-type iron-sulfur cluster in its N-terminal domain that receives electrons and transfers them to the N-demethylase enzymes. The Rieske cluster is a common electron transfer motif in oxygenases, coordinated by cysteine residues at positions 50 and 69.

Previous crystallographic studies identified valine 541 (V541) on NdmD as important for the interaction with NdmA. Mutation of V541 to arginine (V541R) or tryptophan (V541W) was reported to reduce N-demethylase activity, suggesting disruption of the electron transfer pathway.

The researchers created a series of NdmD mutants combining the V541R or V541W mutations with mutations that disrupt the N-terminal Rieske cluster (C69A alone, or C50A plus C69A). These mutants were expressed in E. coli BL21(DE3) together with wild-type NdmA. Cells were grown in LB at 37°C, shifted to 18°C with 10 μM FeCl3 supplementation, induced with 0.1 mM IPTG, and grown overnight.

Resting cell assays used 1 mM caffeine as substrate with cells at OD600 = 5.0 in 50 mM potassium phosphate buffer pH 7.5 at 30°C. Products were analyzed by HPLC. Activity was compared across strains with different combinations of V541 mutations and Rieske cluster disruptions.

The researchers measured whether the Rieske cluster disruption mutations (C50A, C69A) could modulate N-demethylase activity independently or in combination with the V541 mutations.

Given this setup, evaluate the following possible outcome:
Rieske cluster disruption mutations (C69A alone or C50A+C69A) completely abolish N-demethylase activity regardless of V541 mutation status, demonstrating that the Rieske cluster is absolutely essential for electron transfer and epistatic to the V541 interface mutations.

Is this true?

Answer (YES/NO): NO